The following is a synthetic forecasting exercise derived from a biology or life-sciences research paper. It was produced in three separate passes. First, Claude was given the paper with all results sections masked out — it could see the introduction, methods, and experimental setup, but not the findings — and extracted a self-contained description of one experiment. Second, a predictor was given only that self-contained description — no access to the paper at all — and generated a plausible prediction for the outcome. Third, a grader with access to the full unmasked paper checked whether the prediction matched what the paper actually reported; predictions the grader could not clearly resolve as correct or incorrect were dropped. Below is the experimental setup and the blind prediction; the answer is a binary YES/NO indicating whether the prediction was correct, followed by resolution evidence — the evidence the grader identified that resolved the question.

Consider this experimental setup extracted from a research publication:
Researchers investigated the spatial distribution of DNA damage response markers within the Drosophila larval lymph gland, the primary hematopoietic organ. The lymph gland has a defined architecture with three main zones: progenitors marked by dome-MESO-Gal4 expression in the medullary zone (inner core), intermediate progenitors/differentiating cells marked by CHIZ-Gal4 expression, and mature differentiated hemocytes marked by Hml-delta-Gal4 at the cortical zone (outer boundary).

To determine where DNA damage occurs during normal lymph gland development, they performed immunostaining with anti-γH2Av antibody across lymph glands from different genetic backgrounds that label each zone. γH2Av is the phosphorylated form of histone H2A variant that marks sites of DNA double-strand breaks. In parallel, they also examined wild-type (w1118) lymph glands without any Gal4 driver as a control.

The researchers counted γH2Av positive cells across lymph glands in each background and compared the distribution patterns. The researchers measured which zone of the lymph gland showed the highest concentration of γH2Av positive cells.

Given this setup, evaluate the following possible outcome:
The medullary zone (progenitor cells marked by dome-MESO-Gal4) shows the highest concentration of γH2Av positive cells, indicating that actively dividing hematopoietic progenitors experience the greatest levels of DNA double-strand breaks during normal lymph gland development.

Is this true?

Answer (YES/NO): NO